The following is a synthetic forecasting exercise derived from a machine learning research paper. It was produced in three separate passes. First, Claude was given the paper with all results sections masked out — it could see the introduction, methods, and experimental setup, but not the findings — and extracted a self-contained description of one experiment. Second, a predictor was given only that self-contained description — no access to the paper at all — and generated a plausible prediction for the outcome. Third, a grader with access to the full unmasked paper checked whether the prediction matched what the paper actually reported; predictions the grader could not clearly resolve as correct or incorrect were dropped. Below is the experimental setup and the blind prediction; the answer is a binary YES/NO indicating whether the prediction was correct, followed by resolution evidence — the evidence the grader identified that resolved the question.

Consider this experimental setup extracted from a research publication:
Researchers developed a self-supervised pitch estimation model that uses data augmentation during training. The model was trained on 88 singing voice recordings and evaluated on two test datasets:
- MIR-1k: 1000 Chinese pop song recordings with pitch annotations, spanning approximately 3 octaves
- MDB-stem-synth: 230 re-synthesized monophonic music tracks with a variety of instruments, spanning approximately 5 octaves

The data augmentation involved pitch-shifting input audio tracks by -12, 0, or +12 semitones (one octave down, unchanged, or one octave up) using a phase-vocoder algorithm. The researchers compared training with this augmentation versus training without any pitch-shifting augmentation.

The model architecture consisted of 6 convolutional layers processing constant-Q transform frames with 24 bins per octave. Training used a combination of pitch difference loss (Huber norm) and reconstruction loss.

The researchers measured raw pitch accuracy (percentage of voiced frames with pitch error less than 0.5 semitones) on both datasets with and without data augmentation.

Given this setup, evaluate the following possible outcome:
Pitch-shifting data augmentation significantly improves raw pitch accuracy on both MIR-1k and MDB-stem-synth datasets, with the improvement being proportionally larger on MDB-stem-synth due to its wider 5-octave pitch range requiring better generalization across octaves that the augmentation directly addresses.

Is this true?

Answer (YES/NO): YES